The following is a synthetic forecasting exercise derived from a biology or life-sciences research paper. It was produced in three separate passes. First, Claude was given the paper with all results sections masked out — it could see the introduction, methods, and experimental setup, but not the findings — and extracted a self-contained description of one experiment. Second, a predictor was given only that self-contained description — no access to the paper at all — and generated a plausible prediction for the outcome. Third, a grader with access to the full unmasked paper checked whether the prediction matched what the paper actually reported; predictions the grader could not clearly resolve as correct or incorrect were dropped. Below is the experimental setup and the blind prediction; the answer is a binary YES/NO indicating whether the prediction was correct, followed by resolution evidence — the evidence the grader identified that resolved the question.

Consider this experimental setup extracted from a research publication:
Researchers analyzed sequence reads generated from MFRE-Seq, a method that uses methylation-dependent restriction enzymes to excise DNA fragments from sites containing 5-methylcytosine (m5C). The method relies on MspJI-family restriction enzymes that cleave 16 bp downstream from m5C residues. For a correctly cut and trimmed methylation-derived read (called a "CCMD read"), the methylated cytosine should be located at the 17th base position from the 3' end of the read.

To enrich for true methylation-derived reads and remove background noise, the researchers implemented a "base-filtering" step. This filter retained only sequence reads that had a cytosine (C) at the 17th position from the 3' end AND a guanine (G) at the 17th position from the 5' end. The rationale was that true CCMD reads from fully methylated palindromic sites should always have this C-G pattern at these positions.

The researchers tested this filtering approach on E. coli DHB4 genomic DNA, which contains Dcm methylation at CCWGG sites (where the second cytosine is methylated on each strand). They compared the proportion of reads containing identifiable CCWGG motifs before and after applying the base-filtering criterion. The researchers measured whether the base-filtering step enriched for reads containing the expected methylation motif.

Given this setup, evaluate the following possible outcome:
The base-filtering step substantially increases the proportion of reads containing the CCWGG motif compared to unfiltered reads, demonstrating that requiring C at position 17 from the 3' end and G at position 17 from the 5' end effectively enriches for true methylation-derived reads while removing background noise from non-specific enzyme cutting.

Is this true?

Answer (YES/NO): YES